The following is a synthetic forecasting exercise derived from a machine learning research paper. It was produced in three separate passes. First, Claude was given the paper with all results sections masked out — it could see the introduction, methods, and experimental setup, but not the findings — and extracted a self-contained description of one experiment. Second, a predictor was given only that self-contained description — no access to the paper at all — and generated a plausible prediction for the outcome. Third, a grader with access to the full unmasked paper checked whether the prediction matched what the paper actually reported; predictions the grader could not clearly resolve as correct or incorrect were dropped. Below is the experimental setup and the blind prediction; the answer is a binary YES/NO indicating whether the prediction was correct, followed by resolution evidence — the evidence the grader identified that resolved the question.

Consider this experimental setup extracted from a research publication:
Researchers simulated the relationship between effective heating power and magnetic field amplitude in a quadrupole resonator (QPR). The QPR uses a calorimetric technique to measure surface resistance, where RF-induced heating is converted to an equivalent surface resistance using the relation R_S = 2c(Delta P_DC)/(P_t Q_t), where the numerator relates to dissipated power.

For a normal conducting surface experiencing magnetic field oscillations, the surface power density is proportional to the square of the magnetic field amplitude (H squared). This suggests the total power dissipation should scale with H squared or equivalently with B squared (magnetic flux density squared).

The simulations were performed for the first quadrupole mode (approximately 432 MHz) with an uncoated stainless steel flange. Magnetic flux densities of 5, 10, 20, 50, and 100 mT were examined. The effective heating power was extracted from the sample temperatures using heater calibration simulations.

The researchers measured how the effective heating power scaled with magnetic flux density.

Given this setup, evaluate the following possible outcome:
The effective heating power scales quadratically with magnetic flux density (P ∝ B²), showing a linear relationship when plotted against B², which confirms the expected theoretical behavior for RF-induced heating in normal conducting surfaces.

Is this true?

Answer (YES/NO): YES